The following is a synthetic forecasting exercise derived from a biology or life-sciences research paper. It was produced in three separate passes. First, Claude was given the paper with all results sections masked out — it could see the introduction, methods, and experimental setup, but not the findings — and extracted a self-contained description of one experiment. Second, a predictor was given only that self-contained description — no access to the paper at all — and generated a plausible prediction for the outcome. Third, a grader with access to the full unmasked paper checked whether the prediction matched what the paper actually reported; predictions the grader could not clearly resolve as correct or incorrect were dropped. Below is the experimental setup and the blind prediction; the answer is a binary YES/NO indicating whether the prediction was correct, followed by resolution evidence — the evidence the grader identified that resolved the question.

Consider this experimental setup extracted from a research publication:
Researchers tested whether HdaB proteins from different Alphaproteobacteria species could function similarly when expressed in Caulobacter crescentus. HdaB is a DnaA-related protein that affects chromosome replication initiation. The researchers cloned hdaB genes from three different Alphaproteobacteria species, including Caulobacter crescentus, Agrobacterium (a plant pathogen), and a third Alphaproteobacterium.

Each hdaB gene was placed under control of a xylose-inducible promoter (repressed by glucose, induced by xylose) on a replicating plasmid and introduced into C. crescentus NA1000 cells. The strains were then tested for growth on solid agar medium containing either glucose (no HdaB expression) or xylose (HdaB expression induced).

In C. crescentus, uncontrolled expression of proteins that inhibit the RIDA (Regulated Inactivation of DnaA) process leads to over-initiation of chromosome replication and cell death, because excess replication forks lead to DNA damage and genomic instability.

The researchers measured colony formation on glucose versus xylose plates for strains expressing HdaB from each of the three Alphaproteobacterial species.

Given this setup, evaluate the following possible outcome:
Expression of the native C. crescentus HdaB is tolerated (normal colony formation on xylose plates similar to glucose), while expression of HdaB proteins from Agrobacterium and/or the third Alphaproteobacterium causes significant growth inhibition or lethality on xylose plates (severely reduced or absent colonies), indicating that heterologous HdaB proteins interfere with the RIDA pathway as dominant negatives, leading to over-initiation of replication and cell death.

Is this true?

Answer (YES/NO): NO